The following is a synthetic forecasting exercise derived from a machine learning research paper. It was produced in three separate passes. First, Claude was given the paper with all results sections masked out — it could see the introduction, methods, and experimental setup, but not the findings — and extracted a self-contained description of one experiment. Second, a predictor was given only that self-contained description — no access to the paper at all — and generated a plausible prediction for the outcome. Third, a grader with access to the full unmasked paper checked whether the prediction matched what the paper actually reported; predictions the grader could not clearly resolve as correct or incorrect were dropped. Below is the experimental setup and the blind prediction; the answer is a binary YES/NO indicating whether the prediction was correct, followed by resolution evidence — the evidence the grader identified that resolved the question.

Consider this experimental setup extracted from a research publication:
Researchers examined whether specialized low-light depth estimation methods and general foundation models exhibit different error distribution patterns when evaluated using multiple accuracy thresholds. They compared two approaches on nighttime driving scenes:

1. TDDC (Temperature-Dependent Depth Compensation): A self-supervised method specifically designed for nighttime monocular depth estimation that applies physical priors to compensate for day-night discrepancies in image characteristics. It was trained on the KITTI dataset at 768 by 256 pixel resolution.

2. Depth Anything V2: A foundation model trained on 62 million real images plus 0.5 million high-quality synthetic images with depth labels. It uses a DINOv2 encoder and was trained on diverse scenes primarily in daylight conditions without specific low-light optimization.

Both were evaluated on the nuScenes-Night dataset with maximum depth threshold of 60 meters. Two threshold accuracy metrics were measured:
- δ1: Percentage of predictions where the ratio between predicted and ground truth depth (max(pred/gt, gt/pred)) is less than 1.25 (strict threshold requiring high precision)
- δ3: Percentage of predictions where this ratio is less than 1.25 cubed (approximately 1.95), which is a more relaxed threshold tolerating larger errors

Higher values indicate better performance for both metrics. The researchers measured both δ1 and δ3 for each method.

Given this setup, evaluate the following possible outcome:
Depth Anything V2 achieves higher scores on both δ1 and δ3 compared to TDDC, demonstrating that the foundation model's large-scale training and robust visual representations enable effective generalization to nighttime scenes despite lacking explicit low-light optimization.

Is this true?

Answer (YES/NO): NO